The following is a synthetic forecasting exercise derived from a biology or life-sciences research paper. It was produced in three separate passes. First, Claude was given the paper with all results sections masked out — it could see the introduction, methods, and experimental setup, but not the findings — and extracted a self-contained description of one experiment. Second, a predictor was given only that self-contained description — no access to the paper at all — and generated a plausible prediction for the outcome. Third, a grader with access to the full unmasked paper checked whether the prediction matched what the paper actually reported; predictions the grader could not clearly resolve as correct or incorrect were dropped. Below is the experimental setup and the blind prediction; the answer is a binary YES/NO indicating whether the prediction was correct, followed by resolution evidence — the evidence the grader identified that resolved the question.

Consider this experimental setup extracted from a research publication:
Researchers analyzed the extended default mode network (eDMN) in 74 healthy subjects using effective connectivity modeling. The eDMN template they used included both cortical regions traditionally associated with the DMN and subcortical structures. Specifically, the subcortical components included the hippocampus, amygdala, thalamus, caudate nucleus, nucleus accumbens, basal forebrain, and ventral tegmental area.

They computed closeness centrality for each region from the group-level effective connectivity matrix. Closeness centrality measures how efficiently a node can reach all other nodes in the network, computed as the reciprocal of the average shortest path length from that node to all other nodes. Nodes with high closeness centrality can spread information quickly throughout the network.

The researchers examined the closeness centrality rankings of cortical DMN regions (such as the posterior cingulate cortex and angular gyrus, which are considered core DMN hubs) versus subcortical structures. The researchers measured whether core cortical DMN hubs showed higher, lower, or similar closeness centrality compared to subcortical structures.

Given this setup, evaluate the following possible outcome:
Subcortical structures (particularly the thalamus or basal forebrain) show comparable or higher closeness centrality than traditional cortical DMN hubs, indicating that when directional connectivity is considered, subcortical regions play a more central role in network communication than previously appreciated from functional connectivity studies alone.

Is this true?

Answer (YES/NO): NO